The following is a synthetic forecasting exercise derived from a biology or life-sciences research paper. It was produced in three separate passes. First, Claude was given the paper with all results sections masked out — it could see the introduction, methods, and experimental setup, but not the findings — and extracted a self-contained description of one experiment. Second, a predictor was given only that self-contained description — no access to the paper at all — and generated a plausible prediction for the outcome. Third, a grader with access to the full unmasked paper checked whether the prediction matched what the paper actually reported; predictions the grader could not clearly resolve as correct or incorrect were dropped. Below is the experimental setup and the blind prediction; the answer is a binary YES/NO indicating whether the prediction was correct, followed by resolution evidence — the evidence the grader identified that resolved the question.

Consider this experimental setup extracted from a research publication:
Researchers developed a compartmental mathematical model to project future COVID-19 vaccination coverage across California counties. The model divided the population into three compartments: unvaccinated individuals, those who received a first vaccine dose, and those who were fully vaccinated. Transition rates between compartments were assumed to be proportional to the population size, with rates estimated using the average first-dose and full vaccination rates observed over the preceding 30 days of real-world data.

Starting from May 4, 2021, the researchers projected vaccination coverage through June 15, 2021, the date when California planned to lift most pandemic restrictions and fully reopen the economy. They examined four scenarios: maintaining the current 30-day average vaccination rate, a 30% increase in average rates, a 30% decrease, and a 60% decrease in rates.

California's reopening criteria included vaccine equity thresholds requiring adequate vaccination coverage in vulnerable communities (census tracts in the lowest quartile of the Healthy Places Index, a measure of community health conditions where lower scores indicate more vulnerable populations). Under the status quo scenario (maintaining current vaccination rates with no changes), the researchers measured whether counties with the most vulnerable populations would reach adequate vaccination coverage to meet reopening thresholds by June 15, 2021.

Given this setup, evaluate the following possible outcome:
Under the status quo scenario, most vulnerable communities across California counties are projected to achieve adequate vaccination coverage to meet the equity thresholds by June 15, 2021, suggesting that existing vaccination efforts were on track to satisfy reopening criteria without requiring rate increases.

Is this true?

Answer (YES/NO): NO